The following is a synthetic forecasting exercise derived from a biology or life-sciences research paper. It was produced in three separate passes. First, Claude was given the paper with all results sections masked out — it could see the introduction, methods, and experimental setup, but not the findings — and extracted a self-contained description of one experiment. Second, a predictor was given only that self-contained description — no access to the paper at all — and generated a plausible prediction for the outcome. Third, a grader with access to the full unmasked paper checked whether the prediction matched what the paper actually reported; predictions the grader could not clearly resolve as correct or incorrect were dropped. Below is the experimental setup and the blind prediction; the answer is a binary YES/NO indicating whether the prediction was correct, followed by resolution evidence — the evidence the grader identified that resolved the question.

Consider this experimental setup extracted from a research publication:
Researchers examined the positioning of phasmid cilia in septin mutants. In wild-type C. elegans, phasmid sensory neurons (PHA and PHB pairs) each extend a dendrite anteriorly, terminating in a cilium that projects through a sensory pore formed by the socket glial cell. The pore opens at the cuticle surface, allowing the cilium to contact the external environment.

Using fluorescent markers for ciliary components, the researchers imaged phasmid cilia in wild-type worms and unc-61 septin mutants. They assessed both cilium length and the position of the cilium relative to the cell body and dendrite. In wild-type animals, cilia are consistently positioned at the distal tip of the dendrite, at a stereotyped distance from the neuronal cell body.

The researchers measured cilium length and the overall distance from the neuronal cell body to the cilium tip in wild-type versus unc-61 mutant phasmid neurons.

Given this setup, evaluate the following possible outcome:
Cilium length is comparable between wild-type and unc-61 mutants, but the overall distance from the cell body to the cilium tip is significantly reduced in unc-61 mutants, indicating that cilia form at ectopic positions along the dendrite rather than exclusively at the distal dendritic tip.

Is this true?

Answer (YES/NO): NO